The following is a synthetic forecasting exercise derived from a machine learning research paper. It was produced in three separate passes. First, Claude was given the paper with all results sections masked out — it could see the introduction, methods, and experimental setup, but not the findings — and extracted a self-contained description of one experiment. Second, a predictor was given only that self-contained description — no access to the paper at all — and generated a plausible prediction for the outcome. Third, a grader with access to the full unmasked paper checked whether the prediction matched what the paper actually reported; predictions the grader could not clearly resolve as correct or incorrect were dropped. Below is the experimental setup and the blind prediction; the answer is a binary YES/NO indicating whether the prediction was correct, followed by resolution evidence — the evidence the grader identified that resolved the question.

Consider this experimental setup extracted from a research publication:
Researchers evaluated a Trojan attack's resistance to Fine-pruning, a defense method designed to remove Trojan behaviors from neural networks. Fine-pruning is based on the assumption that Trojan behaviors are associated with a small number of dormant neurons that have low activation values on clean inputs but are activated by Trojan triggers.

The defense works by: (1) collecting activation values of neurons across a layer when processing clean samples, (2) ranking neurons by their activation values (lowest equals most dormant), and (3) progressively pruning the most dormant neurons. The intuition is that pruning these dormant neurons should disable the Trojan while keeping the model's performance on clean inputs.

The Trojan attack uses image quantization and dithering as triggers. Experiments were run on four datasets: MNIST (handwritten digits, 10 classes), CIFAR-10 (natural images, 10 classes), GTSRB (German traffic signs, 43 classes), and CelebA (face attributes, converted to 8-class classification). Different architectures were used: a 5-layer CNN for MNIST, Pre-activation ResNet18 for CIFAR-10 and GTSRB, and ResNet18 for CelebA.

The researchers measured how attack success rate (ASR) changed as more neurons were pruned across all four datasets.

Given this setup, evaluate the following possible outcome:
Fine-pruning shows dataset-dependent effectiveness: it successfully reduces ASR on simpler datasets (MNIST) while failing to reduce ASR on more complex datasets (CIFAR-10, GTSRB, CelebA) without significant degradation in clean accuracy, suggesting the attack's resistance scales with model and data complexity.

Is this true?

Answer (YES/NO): NO